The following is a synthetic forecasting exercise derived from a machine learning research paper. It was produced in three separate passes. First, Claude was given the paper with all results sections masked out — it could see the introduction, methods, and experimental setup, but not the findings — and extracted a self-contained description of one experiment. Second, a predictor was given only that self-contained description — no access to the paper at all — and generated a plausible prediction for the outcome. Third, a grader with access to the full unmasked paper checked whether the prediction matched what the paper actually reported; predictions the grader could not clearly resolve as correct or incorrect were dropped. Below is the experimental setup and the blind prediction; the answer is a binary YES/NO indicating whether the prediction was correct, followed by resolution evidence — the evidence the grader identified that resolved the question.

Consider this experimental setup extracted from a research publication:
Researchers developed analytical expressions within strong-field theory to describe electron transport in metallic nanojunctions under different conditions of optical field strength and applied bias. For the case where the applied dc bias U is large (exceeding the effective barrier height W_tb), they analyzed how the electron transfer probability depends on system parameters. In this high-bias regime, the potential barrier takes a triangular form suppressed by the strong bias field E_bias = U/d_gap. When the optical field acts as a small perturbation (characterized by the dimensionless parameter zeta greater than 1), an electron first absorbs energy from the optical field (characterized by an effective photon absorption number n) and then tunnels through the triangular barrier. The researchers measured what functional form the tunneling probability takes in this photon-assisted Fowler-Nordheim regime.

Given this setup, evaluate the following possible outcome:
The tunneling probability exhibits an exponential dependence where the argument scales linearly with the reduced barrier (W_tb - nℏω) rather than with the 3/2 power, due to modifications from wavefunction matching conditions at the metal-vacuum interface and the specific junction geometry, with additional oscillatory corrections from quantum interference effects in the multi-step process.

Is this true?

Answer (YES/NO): NO